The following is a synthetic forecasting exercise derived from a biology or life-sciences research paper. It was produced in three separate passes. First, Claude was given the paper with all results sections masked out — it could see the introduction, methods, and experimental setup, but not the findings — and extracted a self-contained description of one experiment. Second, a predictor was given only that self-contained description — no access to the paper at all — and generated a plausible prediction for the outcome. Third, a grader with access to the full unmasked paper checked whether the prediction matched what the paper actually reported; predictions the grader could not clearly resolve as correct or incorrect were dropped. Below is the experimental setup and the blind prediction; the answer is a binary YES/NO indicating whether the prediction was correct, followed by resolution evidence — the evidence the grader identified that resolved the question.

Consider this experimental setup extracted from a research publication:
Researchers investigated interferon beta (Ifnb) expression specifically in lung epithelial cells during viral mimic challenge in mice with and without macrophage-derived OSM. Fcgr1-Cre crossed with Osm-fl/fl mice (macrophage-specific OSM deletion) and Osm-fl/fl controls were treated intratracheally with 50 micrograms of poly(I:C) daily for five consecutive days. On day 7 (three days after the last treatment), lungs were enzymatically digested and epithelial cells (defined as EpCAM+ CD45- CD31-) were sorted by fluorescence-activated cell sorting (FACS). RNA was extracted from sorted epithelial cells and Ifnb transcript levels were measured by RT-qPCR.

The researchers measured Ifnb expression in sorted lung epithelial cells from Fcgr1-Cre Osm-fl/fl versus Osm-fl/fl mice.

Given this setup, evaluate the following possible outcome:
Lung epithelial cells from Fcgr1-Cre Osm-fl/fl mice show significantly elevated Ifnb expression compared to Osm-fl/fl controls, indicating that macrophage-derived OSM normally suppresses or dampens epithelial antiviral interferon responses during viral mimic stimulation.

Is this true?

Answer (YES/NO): YES